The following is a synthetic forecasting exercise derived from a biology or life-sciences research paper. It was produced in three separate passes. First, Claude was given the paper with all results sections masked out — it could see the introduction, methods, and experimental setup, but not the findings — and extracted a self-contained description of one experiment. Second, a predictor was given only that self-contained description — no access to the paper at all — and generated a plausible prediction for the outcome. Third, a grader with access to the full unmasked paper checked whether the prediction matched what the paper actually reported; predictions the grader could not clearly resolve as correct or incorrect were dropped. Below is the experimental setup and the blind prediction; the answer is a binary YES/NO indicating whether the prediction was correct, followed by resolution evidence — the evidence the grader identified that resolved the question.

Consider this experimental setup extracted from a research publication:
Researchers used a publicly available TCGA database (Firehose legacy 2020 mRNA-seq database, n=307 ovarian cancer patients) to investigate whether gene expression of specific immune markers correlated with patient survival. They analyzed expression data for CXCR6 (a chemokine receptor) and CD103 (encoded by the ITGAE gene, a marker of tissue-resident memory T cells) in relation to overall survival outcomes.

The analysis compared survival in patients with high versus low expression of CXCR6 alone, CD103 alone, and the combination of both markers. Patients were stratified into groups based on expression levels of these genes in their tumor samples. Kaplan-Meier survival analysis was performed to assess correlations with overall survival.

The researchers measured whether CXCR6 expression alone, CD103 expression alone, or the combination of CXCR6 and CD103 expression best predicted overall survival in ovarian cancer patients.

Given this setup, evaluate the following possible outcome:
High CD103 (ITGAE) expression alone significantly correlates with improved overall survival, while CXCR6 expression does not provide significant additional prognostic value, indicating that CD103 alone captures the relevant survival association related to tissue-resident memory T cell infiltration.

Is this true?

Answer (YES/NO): NO